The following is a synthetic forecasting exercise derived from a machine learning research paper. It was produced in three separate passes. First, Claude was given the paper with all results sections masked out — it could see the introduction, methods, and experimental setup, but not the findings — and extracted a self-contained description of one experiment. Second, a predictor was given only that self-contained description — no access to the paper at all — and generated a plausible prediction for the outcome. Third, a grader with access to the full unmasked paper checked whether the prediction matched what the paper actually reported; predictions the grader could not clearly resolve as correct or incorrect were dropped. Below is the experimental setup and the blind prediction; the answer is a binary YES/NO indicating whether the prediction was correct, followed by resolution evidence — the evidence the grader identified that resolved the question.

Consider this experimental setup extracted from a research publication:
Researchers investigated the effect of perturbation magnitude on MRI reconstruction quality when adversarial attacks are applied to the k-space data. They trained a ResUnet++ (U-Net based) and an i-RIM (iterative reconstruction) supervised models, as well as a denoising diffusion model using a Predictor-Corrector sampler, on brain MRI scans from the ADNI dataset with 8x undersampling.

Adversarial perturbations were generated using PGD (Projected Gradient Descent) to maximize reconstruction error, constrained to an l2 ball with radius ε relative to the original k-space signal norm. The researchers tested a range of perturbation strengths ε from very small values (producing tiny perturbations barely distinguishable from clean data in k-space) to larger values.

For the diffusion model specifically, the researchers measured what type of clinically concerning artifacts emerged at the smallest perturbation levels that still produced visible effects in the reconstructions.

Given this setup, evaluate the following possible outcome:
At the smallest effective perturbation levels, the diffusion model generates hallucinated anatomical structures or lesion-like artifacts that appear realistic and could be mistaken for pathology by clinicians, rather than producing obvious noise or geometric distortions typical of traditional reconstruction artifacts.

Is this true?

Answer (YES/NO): YES